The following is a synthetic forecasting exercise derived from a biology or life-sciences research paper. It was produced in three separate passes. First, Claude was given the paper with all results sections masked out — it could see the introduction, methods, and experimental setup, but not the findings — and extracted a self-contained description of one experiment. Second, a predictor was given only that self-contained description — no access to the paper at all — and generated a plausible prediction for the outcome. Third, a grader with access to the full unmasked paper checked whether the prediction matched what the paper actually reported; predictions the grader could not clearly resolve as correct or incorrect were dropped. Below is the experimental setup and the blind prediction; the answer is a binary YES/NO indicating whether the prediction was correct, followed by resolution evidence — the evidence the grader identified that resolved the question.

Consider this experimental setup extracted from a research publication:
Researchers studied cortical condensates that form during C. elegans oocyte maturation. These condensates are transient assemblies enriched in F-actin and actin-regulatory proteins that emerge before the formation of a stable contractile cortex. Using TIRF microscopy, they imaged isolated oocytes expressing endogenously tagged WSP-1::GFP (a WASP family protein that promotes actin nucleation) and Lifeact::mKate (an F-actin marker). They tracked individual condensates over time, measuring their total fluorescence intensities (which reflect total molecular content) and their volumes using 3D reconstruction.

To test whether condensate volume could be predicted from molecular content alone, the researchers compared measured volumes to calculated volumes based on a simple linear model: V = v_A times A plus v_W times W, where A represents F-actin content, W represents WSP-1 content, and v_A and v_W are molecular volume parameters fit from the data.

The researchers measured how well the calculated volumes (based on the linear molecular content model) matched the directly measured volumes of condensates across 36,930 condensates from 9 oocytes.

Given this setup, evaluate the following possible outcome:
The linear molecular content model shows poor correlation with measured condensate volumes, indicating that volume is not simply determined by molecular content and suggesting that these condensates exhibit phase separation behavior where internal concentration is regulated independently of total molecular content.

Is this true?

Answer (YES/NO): NO